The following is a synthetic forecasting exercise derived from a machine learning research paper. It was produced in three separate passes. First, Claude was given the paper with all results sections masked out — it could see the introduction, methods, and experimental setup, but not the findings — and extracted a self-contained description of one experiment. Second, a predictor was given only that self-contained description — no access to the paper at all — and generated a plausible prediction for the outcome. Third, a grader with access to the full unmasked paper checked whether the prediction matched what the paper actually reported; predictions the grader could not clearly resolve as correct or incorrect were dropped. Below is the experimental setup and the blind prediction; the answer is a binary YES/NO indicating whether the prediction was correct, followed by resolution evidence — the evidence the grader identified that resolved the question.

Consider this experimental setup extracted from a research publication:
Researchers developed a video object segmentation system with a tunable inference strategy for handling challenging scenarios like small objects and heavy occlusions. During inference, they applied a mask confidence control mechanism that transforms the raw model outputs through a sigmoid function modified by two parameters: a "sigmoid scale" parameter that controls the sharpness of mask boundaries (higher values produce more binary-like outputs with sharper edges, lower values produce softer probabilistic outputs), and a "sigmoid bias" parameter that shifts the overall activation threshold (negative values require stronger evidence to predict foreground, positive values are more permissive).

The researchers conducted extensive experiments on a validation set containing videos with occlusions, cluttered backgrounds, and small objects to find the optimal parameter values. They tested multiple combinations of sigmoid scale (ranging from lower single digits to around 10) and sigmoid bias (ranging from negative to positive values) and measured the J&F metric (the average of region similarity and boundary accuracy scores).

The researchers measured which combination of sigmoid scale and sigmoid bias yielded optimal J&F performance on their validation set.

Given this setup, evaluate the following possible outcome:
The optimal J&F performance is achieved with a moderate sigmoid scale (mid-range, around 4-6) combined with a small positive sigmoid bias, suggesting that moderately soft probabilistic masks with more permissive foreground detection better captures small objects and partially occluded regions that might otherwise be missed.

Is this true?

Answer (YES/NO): NO